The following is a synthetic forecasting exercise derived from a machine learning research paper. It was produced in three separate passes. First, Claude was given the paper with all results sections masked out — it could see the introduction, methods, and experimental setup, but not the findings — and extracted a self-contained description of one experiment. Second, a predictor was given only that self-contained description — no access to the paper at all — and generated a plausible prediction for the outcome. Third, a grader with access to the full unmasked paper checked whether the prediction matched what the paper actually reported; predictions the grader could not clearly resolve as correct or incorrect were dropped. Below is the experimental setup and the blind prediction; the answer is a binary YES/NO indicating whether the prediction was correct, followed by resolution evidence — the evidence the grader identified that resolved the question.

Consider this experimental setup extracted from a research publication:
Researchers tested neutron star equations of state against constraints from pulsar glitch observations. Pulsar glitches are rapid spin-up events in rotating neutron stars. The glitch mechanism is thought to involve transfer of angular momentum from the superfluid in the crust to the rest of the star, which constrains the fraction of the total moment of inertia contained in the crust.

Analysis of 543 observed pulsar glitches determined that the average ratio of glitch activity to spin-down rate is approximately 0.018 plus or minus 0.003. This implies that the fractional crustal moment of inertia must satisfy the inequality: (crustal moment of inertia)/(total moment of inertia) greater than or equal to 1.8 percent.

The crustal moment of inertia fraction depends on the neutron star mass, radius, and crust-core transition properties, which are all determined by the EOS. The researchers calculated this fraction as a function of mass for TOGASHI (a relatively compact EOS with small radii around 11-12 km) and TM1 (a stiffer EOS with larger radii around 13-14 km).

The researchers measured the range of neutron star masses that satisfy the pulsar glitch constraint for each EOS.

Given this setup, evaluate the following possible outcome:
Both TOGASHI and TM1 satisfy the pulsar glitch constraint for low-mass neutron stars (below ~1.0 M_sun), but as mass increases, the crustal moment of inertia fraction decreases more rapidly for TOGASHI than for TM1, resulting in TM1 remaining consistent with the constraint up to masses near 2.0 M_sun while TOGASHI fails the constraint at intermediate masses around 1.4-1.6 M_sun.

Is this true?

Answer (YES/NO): NO